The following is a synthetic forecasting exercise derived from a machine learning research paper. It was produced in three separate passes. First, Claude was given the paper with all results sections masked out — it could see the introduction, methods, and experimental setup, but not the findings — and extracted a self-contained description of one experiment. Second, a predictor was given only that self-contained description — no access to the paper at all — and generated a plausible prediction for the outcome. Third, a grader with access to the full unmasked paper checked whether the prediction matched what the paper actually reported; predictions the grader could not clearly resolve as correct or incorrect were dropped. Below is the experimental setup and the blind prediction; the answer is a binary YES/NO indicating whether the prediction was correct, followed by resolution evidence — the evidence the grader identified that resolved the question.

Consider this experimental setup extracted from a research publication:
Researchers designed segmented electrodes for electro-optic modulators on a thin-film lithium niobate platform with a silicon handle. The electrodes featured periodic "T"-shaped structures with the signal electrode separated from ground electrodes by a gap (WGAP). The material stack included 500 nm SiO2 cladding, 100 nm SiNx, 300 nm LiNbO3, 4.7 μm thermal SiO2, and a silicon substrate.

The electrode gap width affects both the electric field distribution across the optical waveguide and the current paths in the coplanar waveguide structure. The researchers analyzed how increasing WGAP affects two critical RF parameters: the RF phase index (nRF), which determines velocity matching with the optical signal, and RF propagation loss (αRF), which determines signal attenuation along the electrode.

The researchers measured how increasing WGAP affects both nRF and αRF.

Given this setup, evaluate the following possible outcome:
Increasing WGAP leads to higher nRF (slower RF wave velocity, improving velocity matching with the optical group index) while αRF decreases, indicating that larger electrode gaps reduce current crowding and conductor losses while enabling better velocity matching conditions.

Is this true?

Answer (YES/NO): NO